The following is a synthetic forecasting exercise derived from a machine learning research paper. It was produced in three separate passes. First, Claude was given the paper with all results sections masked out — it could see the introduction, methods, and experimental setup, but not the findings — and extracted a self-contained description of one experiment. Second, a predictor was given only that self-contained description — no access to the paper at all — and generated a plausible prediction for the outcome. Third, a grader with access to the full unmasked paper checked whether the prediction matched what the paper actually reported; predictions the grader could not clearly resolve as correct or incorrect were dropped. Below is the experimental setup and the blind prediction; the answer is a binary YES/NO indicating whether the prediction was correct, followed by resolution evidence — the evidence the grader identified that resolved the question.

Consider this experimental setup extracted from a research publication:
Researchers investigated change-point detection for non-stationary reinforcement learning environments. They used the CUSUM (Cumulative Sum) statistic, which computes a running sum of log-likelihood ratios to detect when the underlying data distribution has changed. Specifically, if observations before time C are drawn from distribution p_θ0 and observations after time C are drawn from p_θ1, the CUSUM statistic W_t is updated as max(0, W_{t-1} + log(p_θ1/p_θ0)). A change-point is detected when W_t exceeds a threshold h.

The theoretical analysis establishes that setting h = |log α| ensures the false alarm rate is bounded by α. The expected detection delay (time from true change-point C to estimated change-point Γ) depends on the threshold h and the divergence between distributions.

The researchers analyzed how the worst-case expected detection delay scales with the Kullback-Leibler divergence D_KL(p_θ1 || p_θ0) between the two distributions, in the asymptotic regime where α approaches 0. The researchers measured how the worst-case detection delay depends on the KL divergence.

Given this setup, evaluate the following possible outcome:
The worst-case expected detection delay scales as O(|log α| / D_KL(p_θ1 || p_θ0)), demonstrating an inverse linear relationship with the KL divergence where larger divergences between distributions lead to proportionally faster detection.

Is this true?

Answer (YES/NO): YES